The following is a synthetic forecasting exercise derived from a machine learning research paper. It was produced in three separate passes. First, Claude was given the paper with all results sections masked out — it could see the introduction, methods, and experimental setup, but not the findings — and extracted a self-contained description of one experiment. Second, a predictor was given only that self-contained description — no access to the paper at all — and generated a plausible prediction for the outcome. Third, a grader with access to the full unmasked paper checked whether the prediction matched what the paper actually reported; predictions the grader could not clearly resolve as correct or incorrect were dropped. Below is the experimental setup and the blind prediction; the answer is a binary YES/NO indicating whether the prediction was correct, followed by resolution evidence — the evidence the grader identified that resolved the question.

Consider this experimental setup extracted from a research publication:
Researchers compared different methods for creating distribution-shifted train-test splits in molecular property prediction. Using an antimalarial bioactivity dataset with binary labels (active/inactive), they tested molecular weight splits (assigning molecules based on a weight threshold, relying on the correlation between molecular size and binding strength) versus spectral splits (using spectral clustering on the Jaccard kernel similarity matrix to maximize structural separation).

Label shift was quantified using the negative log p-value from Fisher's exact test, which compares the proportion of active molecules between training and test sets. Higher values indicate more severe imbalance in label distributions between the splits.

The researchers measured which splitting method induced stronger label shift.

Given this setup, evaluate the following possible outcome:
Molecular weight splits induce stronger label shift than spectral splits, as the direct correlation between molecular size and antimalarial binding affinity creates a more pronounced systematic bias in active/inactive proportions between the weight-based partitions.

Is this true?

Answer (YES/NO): YES